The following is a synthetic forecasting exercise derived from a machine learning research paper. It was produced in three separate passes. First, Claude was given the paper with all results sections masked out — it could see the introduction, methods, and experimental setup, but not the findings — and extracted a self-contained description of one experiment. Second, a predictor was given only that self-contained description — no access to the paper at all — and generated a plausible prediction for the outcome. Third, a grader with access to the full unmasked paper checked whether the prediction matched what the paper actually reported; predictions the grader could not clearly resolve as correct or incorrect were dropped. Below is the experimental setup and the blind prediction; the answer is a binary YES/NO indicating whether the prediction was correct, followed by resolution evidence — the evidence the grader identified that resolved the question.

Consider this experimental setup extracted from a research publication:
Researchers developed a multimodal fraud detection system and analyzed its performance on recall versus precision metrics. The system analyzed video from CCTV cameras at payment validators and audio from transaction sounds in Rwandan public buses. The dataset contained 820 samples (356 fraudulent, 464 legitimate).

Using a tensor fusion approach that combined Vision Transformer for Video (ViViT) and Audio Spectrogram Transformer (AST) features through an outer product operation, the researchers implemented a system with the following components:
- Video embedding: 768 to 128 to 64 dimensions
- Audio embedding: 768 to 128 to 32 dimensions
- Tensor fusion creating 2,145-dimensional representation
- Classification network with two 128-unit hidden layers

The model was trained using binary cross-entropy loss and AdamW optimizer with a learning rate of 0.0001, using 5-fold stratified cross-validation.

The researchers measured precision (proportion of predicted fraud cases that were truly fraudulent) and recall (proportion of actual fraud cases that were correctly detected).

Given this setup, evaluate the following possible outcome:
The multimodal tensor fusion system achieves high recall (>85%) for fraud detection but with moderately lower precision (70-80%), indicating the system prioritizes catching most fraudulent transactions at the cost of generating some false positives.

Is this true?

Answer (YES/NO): NO